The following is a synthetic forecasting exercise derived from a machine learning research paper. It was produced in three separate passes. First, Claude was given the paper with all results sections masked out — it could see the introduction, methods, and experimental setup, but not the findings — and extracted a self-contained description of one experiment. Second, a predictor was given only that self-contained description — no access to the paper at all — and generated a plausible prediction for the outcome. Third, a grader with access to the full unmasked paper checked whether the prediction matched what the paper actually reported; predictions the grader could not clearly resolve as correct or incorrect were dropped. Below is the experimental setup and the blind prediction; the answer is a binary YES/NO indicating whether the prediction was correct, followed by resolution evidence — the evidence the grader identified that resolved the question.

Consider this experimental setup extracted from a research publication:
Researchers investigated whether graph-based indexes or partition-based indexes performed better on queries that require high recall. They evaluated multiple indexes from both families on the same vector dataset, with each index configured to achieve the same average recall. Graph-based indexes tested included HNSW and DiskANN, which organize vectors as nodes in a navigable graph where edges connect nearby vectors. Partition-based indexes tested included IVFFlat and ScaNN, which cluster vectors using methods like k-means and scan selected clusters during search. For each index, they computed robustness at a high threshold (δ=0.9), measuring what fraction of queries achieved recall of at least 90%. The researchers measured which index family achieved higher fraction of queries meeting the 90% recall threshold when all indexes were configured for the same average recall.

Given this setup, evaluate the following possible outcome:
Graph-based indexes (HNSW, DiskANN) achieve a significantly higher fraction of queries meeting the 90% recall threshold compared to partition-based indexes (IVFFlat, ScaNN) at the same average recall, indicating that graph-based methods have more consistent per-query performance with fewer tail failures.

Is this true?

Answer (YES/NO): NO